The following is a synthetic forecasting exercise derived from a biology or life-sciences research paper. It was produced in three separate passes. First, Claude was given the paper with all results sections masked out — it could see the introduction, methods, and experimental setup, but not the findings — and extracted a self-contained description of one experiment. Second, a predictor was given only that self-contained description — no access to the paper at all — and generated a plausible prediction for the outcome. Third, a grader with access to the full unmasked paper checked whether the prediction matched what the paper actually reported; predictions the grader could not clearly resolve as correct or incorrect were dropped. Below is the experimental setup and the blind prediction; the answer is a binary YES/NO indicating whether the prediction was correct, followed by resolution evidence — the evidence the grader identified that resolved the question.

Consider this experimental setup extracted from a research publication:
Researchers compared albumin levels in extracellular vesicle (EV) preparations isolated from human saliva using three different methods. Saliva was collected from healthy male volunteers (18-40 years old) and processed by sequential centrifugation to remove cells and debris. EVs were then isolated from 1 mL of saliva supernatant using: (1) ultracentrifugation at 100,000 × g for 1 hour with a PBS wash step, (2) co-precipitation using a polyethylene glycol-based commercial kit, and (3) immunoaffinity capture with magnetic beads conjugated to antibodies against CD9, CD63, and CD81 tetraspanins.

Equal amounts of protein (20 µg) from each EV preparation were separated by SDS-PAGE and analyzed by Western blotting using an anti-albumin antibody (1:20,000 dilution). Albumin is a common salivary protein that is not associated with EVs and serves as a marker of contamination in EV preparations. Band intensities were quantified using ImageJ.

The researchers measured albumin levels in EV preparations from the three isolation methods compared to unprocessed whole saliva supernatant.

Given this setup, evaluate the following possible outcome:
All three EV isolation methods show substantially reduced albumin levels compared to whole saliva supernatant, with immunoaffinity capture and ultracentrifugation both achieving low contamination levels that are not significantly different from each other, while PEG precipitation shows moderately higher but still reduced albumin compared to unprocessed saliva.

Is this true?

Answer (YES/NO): NO